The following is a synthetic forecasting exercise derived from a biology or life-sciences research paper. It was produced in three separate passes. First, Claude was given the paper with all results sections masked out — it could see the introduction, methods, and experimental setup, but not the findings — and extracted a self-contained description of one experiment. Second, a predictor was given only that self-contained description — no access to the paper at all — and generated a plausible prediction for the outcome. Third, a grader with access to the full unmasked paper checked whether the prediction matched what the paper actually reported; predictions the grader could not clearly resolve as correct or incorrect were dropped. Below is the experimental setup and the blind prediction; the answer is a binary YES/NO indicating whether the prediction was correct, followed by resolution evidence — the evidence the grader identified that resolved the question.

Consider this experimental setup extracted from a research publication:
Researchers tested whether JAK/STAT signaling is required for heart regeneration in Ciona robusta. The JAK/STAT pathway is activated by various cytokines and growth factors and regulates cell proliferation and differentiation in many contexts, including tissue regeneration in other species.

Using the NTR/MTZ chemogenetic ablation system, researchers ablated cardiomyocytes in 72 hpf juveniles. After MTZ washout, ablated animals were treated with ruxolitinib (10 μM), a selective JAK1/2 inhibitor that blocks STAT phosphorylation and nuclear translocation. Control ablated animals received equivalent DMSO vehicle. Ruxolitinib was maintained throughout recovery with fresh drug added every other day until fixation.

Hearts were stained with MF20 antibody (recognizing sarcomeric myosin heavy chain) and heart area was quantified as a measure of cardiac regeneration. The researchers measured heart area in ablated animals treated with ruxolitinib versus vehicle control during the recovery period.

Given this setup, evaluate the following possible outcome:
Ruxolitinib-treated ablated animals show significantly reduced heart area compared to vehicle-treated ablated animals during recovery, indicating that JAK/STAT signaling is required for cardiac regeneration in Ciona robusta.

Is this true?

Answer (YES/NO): YES